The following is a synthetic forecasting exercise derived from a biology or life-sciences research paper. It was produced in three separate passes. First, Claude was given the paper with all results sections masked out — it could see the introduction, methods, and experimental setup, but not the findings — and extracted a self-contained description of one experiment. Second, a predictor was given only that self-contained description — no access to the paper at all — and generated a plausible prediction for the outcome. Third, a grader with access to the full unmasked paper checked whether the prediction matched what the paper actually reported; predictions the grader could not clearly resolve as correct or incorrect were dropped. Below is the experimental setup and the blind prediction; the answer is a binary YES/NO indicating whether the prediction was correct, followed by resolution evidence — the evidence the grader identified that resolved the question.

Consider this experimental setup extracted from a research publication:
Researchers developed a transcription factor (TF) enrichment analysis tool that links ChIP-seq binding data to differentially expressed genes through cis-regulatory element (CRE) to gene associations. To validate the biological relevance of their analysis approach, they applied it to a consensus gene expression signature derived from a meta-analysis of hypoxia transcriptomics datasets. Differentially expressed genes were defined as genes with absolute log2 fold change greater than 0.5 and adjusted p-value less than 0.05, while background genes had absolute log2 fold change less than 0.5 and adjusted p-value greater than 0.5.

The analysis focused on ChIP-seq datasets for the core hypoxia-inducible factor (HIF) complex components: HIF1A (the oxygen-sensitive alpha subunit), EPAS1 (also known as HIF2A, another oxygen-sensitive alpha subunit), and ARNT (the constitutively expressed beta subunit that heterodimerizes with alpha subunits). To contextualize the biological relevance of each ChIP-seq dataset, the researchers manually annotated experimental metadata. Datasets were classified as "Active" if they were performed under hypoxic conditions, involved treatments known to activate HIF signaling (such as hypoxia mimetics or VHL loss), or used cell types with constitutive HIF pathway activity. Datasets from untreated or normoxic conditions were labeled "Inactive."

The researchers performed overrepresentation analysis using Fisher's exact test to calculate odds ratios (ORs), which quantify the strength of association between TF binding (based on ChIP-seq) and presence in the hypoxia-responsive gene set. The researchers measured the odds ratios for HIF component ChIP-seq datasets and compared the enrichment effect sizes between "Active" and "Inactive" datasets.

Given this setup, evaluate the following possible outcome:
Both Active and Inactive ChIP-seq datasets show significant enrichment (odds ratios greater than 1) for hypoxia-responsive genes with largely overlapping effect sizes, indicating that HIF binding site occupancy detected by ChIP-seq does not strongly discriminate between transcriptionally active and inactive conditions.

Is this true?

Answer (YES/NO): NO